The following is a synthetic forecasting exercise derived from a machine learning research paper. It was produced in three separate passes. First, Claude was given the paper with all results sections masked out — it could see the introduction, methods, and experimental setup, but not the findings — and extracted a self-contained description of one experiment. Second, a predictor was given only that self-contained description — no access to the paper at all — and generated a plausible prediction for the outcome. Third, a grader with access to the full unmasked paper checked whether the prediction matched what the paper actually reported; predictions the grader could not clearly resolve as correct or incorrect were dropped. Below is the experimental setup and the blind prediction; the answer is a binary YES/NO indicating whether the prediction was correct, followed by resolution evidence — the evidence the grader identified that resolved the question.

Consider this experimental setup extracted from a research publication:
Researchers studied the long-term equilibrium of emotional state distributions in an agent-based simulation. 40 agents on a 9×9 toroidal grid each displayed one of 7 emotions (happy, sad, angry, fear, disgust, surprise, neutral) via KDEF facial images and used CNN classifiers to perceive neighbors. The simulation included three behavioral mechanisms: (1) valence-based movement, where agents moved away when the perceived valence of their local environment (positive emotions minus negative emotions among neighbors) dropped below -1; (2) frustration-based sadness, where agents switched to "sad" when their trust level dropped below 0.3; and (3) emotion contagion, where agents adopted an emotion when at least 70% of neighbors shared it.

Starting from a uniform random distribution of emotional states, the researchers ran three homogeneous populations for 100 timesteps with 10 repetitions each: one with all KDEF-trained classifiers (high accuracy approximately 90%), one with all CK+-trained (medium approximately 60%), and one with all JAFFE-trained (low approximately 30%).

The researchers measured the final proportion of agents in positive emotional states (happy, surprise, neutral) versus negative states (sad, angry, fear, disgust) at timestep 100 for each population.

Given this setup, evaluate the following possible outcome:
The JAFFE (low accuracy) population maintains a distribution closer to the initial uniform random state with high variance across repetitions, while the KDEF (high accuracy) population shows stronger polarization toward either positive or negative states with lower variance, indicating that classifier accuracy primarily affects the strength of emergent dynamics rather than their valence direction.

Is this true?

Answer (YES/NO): NO